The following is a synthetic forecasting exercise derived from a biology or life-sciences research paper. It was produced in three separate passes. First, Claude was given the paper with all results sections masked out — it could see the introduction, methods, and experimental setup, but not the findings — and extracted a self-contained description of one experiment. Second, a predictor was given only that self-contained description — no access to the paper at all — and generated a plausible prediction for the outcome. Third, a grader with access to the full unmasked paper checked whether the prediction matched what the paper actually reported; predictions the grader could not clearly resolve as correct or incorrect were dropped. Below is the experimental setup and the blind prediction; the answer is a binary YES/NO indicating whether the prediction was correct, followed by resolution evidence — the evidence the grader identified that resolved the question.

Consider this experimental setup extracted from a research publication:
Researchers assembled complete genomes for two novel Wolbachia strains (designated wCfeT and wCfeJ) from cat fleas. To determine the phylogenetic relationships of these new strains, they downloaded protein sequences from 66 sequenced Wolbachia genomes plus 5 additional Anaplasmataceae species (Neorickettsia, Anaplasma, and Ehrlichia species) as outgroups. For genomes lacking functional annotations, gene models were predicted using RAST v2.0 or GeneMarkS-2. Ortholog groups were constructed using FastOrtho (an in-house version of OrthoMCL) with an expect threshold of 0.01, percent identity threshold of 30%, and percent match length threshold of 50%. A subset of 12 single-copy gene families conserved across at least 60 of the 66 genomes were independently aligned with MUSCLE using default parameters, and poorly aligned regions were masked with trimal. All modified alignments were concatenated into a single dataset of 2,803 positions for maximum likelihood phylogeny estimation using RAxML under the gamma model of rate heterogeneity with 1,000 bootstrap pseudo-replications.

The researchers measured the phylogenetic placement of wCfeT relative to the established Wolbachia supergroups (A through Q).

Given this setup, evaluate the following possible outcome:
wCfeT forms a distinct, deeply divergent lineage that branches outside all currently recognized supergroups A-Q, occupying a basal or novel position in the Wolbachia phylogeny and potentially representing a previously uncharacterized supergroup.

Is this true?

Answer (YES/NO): YES